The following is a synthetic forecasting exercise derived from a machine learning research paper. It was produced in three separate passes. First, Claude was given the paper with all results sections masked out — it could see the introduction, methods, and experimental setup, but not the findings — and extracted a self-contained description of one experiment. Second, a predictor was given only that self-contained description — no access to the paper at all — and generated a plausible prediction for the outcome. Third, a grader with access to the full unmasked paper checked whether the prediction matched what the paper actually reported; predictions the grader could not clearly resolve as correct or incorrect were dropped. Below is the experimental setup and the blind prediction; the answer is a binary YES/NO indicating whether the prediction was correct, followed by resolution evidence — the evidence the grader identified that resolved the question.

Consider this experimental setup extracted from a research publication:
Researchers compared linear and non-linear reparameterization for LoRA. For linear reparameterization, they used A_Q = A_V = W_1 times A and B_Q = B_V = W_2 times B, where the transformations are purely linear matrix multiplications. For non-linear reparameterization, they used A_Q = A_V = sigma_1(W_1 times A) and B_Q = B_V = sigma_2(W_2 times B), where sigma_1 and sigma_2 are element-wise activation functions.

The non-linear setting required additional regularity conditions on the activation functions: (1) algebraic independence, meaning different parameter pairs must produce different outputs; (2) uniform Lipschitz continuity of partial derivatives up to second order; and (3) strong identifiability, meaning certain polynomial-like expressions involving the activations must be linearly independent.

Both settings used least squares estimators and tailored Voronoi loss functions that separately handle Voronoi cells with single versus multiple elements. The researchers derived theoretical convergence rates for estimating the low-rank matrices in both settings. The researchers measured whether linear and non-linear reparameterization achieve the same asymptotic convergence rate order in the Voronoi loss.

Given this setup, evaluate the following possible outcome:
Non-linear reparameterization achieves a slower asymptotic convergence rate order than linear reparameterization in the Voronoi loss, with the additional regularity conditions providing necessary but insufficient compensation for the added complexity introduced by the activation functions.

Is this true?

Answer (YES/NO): NO